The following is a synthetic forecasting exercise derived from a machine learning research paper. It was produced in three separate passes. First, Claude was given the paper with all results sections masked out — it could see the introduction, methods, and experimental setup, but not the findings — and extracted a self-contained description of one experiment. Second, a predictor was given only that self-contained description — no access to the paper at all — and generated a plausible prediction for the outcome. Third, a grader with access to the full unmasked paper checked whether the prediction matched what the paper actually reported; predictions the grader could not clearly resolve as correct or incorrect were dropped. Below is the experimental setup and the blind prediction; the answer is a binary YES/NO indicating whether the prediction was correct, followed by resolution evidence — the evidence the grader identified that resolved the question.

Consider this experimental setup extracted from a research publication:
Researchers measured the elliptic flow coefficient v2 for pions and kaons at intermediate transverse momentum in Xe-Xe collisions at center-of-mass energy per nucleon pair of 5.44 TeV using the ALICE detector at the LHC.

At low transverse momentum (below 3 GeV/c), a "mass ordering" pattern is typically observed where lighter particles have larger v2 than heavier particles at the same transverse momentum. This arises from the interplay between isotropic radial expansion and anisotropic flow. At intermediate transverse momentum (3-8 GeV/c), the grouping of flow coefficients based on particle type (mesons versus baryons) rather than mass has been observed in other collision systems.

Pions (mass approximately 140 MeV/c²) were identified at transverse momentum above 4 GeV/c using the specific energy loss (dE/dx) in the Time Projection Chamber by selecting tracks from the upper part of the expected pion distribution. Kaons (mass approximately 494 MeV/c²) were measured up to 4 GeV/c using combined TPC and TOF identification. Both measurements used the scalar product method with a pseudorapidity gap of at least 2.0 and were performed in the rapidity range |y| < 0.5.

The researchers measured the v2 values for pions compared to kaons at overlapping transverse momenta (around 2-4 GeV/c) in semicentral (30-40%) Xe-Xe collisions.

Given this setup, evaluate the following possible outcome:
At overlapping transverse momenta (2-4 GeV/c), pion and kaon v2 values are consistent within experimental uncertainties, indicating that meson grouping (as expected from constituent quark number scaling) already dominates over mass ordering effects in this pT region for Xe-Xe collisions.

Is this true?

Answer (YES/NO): NO